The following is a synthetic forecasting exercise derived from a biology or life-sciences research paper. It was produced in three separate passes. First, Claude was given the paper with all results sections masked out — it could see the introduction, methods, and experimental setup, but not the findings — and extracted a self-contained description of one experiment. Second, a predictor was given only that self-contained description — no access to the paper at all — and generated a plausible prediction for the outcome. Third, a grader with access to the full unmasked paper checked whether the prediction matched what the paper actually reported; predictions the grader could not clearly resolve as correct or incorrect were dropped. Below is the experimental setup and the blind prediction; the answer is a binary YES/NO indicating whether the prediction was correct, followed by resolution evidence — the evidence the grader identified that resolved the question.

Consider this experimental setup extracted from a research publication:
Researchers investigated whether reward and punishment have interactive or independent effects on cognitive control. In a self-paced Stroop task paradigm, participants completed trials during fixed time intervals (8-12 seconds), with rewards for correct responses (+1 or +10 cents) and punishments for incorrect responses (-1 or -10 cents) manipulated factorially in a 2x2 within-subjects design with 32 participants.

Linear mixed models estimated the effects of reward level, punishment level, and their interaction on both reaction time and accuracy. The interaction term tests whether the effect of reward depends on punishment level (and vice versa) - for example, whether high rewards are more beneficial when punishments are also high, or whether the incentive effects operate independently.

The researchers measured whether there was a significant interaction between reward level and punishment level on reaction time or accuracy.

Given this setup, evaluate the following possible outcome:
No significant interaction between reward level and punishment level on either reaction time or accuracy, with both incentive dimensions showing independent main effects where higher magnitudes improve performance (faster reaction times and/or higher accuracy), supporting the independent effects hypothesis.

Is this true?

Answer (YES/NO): NO